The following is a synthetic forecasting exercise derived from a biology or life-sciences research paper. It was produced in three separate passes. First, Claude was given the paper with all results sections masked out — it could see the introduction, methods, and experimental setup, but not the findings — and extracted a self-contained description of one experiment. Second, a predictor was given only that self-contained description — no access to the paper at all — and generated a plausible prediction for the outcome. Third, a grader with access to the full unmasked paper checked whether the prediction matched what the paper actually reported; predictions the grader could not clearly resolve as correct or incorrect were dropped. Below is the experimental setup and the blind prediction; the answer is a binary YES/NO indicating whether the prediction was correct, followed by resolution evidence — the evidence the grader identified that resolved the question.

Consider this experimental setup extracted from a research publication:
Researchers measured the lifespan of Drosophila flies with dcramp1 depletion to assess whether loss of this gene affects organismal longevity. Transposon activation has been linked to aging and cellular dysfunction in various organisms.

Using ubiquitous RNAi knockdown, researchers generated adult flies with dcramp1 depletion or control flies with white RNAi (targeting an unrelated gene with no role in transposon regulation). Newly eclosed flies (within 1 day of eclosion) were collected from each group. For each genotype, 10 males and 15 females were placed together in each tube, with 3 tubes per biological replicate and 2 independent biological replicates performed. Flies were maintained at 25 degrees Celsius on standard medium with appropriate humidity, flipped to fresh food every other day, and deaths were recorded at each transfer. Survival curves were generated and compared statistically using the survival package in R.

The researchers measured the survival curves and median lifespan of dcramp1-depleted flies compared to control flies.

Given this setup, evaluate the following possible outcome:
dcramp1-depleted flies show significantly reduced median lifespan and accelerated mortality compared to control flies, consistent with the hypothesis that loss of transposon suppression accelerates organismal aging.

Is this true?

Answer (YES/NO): NO